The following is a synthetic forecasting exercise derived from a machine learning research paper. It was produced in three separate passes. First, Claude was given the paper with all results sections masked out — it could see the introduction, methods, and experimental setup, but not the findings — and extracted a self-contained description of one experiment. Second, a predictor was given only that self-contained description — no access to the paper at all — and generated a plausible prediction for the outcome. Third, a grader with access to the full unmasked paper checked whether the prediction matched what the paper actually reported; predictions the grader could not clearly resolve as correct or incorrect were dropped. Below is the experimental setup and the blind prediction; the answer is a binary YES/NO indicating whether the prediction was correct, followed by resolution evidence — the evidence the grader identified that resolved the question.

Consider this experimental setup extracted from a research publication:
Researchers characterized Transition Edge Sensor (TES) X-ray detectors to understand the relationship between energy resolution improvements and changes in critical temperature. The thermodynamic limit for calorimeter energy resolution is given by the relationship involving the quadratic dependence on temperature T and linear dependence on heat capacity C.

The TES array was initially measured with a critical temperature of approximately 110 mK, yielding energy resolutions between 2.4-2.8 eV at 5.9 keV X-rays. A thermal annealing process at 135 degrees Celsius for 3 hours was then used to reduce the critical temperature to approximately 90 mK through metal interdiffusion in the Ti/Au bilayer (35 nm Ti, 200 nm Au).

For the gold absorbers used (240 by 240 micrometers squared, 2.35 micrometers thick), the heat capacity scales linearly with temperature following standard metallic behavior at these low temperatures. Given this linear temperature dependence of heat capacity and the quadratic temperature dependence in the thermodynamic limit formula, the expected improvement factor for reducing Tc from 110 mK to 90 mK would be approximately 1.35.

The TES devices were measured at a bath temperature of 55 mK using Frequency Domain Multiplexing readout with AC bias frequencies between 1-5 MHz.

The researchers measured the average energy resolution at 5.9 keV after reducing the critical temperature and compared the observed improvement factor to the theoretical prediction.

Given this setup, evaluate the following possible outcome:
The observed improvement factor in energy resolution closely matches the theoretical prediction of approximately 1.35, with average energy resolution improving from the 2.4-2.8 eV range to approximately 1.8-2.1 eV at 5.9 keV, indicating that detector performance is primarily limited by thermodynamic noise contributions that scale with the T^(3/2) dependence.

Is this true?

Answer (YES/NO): YES